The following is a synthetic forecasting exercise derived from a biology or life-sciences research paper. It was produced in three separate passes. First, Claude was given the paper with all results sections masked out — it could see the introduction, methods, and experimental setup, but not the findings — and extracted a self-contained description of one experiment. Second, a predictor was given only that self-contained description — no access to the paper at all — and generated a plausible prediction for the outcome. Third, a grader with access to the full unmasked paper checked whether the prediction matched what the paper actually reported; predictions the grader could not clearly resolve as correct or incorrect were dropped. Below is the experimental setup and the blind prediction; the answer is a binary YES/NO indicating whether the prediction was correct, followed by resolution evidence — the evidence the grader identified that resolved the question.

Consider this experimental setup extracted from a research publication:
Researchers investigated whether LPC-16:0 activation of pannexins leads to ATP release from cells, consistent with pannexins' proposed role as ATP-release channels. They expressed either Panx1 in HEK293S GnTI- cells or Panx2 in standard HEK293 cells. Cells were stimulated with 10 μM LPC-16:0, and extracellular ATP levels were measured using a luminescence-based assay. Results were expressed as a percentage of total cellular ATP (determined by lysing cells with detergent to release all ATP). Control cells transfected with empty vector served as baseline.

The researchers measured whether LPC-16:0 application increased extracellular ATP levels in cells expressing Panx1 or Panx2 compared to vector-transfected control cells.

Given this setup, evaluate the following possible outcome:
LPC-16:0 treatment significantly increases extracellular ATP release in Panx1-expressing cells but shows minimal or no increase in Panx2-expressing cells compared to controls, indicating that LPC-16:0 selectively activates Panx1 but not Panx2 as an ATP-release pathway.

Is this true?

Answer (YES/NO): NO